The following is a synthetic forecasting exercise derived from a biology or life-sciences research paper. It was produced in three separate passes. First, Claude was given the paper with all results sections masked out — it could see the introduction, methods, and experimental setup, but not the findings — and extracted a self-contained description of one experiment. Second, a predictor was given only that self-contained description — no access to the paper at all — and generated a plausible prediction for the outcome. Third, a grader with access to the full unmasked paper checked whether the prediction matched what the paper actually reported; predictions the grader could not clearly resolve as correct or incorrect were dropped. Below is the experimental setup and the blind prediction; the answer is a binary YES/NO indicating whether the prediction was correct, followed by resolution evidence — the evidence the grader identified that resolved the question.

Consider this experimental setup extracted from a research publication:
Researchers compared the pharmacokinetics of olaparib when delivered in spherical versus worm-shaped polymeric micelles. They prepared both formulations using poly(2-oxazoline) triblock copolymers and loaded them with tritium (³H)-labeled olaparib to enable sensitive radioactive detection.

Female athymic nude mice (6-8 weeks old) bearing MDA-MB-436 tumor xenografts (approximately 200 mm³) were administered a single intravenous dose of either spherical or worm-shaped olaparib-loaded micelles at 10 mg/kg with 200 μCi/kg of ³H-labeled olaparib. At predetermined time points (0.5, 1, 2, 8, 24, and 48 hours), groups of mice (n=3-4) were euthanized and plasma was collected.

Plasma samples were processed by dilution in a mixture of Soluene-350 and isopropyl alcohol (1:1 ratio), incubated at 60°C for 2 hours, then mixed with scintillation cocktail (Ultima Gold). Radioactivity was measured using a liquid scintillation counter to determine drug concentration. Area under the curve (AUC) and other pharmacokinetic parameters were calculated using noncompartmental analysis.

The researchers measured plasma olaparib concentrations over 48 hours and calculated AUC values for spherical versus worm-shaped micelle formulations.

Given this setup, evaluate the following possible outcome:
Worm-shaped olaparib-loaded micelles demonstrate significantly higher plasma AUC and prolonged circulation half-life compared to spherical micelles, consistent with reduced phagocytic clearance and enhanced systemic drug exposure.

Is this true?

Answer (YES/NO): NO